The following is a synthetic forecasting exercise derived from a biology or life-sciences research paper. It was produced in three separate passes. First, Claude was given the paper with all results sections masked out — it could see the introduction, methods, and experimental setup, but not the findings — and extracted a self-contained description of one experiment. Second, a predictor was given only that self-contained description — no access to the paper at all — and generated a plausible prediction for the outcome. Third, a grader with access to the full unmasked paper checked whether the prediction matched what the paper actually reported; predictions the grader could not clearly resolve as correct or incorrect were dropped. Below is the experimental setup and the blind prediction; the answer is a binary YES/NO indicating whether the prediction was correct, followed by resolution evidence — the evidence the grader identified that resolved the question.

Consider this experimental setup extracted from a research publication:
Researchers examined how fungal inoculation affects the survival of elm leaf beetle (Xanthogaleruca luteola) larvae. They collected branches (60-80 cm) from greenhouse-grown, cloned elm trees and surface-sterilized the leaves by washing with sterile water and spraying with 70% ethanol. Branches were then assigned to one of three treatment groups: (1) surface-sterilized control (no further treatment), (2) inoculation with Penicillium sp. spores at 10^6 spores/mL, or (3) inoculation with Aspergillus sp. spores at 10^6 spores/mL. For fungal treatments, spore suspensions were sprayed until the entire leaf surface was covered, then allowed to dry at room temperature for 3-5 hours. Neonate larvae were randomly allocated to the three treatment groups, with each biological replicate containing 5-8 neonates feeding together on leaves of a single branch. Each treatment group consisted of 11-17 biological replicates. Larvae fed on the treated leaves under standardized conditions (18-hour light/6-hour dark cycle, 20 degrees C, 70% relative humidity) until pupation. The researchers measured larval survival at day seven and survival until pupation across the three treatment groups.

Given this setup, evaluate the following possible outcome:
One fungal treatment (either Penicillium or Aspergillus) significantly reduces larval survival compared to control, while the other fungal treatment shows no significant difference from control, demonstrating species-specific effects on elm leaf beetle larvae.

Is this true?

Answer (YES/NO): NO